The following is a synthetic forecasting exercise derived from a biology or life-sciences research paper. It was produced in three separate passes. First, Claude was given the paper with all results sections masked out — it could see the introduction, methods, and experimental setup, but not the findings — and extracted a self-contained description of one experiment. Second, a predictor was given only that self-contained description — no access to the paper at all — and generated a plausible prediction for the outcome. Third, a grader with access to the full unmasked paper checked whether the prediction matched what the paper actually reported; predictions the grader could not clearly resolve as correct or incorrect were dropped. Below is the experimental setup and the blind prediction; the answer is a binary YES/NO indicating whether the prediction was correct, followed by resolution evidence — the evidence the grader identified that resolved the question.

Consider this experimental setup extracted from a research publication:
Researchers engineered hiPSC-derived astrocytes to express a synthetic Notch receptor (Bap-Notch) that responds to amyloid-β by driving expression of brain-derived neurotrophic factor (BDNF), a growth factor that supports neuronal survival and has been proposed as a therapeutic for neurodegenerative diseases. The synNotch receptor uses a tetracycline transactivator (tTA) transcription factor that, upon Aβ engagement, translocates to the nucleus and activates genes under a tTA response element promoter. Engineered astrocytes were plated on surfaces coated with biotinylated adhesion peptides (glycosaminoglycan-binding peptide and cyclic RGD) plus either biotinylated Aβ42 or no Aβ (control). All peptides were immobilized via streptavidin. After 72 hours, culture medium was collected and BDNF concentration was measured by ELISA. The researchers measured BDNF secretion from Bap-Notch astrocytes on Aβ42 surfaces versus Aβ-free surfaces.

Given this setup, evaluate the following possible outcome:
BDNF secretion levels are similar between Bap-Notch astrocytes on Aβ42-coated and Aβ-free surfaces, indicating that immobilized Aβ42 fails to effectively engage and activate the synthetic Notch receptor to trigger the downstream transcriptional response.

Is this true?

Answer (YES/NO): NO